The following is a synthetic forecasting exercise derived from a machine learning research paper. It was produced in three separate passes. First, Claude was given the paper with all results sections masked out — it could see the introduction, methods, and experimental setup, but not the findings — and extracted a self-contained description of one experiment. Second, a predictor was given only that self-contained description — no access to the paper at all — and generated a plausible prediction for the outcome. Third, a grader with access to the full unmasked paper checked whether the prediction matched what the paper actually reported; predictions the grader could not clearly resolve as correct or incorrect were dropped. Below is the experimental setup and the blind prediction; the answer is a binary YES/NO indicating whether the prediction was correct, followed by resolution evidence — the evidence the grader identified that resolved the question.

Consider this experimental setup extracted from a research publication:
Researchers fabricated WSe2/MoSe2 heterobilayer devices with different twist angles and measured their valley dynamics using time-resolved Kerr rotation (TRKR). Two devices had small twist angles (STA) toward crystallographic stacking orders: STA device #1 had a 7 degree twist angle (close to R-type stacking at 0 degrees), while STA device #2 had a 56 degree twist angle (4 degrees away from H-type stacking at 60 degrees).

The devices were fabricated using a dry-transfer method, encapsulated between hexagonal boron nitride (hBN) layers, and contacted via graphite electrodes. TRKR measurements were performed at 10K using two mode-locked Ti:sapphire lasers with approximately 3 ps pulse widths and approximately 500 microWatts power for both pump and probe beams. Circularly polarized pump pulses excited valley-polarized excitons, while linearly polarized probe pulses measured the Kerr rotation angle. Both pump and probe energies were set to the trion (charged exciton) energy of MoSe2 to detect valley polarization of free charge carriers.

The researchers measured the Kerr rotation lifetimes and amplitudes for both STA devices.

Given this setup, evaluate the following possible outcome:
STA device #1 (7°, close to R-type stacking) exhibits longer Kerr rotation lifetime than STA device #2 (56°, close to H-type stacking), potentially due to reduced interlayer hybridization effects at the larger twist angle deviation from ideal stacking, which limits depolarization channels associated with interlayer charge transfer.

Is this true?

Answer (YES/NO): NO